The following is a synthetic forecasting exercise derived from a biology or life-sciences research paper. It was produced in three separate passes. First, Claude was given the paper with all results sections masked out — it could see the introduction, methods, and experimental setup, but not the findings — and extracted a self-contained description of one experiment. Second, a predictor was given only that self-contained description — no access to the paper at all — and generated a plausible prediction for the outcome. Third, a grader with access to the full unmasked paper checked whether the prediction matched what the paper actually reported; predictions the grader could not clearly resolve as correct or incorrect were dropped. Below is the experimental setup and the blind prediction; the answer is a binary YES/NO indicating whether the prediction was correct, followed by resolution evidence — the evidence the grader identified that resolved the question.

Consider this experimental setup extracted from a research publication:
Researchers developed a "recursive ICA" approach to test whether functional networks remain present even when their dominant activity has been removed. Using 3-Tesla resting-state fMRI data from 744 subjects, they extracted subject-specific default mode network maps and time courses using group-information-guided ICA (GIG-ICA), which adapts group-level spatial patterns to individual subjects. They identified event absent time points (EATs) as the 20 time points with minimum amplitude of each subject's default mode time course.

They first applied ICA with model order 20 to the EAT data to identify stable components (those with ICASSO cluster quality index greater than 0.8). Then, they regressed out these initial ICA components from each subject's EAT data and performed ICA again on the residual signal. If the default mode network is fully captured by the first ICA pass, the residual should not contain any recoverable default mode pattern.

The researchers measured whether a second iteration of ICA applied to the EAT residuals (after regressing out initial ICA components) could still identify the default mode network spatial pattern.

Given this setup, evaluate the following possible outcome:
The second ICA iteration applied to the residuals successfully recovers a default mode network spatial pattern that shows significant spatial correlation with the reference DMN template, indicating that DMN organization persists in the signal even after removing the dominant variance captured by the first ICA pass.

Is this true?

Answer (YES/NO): YES